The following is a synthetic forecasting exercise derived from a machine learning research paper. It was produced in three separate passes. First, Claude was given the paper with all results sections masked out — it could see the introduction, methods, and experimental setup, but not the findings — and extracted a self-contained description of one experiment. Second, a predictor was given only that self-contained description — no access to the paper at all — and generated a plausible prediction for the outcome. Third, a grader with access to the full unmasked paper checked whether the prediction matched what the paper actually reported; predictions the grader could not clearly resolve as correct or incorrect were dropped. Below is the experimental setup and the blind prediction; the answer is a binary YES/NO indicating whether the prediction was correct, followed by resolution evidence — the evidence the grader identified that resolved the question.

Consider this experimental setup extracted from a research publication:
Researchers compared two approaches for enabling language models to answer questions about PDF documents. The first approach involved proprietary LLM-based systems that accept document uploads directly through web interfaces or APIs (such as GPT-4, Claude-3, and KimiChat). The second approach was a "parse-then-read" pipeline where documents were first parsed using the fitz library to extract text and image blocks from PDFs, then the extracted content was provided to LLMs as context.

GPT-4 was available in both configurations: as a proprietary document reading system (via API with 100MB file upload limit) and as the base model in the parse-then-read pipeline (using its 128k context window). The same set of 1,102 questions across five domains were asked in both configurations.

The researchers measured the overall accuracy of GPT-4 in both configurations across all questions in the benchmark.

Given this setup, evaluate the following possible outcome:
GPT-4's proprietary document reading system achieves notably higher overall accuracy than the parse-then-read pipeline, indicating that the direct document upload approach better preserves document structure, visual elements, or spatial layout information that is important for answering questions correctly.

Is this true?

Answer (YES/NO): NO